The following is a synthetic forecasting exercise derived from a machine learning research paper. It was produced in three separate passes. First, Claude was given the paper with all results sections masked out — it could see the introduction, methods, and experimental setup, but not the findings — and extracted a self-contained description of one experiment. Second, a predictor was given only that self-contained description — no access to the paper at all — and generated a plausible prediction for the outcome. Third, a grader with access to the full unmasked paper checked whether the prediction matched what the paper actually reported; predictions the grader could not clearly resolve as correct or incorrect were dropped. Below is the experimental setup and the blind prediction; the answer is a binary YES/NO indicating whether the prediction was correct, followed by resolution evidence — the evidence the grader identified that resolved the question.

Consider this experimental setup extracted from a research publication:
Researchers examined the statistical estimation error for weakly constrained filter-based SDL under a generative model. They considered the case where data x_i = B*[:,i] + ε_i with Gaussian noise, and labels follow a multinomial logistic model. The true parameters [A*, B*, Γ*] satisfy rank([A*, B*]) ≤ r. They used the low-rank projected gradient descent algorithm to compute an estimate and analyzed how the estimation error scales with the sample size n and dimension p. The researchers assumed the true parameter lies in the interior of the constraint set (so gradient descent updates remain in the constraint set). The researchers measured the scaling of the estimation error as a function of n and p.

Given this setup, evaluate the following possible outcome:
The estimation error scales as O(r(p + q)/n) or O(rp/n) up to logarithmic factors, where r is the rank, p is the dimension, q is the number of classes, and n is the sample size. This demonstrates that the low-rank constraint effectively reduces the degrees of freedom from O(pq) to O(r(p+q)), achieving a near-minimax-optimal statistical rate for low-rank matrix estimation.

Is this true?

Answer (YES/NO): NO